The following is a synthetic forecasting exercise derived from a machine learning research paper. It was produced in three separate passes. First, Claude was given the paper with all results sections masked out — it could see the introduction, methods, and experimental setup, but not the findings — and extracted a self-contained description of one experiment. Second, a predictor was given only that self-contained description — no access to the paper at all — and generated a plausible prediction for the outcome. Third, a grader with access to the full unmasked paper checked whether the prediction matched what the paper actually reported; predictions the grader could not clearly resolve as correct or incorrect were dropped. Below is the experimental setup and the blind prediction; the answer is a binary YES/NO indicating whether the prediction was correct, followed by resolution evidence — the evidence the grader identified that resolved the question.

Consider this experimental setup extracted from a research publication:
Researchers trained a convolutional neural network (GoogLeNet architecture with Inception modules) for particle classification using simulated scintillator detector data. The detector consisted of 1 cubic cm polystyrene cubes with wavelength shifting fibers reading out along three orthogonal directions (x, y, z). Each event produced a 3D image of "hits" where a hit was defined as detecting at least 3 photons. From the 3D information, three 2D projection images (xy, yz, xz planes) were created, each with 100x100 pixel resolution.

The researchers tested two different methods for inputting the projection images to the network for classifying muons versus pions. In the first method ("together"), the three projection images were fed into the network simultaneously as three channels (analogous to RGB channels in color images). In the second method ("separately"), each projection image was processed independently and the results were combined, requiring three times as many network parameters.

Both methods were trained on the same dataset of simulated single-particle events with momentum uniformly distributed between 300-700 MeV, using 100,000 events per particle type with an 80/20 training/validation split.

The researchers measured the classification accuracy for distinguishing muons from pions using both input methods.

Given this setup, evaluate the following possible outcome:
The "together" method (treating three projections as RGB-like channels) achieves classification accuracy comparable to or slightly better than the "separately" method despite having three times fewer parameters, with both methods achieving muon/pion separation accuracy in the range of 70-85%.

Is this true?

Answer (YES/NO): NO